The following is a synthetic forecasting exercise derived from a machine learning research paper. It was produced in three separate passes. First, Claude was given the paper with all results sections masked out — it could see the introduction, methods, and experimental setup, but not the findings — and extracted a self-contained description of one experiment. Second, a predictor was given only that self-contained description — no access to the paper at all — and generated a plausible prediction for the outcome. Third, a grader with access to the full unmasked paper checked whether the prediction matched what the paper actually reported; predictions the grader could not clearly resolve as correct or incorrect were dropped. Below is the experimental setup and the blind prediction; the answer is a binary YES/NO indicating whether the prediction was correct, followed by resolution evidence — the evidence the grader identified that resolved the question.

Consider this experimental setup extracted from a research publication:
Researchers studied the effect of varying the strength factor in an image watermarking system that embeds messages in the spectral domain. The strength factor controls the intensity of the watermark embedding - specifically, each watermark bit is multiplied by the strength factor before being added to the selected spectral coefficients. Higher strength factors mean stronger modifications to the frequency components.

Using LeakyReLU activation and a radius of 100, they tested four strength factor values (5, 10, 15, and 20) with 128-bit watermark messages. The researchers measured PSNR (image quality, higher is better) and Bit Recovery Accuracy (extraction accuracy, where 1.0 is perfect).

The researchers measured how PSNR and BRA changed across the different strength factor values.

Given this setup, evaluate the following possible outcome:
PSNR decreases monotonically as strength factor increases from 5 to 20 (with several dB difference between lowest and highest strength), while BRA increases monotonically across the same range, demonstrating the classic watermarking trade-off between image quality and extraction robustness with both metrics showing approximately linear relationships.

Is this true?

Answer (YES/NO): NO